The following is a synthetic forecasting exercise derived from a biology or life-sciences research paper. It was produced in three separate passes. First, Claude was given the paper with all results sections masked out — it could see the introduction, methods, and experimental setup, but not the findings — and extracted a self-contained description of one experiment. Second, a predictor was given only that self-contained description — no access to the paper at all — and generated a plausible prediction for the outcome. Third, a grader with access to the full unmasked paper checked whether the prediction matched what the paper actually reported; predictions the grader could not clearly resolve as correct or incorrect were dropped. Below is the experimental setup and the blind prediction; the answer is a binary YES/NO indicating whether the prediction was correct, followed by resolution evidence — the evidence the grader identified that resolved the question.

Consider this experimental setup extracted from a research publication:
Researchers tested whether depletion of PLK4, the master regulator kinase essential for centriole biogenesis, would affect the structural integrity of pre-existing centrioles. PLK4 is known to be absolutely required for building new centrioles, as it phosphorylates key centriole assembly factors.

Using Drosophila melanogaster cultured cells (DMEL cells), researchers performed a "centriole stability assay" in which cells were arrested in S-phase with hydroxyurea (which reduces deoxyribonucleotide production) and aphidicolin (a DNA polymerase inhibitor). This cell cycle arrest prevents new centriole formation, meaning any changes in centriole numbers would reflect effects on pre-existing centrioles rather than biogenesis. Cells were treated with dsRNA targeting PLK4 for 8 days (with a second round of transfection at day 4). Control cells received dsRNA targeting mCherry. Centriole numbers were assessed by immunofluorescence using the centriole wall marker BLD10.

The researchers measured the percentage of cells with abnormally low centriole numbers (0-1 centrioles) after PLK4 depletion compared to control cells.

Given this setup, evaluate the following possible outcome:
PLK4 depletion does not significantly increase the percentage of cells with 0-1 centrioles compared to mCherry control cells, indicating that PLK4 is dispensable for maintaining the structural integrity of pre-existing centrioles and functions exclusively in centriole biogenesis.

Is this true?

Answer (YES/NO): YES